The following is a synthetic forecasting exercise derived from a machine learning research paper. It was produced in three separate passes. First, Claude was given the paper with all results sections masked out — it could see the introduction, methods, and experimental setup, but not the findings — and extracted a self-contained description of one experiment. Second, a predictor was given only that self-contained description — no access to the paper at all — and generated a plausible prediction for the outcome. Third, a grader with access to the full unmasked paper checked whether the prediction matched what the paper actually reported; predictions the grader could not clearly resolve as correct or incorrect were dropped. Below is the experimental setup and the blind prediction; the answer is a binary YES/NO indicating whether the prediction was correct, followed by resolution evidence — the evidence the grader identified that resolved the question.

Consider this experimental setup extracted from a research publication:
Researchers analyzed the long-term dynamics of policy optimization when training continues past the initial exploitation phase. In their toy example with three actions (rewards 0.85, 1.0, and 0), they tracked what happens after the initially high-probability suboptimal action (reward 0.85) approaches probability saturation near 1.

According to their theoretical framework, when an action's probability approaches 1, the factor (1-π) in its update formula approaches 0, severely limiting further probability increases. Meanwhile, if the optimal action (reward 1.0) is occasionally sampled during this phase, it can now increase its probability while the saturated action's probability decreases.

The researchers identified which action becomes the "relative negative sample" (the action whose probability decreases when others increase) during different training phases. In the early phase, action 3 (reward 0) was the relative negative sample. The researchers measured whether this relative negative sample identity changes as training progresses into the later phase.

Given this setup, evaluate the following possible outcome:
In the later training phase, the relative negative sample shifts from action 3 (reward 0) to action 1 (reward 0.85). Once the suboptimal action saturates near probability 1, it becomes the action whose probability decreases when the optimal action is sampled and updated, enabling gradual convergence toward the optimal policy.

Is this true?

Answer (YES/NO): YES